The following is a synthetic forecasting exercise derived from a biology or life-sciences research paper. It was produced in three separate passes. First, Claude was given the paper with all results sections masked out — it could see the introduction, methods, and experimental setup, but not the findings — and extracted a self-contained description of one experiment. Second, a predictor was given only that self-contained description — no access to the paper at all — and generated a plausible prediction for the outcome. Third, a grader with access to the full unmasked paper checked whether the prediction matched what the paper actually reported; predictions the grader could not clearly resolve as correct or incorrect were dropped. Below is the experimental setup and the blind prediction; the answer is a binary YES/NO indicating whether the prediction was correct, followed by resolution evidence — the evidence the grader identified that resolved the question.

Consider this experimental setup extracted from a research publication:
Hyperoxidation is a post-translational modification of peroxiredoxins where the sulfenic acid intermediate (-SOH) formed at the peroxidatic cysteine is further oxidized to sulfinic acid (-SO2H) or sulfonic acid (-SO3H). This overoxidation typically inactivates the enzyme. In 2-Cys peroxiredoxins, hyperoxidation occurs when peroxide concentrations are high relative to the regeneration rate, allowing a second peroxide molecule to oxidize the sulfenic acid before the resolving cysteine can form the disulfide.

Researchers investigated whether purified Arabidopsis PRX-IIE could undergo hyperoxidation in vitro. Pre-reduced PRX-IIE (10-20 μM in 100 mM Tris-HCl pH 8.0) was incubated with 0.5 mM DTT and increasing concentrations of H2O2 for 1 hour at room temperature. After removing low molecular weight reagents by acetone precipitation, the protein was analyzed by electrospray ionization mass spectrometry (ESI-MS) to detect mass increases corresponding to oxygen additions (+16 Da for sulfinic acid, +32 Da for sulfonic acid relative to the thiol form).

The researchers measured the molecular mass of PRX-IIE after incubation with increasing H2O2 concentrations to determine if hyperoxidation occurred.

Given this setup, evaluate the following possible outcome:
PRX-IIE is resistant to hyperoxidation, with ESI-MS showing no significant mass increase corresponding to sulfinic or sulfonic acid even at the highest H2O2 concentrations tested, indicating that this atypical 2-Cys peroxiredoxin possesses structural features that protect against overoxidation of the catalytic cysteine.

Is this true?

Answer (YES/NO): NO